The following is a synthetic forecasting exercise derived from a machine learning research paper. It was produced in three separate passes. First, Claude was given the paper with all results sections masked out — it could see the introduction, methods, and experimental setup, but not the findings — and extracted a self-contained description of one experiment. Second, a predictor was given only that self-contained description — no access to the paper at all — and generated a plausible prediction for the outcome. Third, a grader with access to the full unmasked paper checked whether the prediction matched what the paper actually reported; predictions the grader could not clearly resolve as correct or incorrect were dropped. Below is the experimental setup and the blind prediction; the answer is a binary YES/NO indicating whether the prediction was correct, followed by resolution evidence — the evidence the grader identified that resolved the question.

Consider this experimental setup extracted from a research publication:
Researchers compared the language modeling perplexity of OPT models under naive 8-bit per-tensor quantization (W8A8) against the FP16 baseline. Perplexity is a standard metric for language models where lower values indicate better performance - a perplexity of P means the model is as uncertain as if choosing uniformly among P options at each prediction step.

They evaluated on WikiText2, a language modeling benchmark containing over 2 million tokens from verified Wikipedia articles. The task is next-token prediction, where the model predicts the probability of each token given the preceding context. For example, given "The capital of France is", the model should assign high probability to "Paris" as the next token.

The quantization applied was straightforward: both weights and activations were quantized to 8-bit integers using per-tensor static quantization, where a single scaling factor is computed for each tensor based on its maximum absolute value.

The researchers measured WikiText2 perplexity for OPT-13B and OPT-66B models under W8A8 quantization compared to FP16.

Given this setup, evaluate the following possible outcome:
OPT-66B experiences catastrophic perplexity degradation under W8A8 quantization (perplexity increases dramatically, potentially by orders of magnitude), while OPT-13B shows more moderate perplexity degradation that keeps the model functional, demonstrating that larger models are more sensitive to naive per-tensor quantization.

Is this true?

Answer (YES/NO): NO